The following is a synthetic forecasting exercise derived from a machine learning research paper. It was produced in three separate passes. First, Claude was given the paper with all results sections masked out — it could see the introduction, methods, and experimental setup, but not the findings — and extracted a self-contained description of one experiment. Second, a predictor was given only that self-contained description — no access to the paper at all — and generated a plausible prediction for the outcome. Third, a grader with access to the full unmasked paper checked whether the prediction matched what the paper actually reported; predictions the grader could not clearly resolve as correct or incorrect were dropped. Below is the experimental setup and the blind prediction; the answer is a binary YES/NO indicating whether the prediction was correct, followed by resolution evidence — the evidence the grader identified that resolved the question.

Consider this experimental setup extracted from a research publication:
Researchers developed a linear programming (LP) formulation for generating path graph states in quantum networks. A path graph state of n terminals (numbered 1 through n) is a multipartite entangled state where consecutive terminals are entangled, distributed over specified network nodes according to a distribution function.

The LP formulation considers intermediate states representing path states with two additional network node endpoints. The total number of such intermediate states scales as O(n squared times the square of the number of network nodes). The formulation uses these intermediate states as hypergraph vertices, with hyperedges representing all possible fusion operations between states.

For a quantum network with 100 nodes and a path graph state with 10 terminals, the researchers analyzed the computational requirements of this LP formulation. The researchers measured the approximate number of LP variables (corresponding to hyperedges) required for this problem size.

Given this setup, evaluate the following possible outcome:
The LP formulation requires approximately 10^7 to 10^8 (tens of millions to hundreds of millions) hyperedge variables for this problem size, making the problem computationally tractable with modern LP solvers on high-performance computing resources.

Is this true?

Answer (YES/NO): NO